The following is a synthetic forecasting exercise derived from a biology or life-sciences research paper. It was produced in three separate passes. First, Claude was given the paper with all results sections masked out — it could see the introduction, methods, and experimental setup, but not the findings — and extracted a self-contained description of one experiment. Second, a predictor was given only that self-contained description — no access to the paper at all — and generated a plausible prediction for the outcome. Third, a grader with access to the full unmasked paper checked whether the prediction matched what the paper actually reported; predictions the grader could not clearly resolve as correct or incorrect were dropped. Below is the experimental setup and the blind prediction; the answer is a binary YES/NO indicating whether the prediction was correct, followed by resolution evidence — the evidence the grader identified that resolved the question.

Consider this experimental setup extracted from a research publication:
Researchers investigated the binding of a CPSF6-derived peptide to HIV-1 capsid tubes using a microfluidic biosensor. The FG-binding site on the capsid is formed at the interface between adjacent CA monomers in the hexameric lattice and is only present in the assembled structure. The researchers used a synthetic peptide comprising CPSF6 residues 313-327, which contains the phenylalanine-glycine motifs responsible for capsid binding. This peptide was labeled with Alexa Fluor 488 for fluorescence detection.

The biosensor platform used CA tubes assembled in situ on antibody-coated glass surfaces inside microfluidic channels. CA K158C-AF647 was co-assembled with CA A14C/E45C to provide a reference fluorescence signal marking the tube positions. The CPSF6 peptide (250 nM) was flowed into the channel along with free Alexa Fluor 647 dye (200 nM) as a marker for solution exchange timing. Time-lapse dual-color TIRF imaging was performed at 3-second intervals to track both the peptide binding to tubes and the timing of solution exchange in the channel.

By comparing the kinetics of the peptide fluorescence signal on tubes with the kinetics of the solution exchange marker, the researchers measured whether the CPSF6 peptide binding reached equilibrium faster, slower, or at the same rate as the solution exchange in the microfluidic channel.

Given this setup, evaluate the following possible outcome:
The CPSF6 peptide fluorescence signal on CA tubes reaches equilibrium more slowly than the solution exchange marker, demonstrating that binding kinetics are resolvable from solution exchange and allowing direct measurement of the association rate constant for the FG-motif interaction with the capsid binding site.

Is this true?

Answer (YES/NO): YES